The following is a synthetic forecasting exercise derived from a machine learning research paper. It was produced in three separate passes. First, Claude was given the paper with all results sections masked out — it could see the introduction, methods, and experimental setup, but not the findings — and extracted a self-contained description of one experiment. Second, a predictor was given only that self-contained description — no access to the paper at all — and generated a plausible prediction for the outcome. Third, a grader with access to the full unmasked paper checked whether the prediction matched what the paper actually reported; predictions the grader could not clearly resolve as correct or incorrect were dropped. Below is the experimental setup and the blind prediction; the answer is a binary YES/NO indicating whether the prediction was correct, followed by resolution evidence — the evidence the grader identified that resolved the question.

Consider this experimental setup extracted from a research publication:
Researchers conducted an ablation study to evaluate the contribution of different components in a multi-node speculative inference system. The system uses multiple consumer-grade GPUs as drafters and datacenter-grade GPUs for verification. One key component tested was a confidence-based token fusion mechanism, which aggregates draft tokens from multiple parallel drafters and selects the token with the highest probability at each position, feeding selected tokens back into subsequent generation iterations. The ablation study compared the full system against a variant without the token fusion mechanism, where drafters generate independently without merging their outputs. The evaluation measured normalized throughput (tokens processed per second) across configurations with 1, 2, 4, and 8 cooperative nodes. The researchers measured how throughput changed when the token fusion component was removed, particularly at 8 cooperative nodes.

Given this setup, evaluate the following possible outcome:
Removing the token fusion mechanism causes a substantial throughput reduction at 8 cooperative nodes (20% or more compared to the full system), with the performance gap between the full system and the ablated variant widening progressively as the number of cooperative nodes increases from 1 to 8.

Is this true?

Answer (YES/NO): YES